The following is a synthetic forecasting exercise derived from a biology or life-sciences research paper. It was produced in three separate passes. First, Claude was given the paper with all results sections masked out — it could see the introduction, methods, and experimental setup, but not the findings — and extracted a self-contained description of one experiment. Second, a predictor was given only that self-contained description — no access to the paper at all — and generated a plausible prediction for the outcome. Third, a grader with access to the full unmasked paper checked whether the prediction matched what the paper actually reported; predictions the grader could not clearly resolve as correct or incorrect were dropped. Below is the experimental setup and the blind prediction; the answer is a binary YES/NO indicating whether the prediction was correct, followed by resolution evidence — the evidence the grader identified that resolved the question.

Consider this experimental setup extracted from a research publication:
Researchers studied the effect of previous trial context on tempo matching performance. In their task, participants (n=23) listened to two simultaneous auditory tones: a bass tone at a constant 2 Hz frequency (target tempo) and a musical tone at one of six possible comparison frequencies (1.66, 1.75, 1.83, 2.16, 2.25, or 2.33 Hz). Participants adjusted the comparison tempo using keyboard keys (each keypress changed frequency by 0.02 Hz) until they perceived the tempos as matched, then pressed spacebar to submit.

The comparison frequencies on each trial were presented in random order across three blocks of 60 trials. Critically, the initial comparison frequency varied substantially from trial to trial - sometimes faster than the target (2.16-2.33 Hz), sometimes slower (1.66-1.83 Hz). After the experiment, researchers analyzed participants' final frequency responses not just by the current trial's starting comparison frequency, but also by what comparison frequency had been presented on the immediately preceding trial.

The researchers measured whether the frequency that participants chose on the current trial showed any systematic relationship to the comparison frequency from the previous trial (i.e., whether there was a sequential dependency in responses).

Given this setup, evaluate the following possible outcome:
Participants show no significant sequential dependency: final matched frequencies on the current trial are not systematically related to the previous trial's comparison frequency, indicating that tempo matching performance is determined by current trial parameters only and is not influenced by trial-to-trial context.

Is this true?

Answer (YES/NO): NO